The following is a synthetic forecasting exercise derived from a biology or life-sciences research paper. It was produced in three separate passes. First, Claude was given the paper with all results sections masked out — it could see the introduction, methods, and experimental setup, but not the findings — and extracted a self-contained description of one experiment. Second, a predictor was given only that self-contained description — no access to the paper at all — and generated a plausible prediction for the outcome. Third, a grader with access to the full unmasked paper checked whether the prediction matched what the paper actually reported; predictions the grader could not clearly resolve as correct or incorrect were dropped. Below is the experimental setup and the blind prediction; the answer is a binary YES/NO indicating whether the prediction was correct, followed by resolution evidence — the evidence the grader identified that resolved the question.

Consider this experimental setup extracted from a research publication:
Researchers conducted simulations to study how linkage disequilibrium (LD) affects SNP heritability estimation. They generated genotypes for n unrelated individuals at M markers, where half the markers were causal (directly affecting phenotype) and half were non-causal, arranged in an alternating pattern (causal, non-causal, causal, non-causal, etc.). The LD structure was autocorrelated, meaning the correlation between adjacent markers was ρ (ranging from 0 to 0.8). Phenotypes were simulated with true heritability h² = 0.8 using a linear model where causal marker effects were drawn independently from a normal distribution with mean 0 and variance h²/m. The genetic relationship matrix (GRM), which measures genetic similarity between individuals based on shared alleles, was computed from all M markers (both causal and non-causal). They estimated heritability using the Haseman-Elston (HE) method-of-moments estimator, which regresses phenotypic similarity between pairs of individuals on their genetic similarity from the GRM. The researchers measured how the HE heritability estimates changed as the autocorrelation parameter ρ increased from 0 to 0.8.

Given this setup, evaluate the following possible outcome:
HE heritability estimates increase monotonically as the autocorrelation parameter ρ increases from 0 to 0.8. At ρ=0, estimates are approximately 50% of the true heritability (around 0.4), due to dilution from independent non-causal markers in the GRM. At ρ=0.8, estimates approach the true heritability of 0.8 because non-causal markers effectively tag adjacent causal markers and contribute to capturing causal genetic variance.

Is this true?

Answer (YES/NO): NO